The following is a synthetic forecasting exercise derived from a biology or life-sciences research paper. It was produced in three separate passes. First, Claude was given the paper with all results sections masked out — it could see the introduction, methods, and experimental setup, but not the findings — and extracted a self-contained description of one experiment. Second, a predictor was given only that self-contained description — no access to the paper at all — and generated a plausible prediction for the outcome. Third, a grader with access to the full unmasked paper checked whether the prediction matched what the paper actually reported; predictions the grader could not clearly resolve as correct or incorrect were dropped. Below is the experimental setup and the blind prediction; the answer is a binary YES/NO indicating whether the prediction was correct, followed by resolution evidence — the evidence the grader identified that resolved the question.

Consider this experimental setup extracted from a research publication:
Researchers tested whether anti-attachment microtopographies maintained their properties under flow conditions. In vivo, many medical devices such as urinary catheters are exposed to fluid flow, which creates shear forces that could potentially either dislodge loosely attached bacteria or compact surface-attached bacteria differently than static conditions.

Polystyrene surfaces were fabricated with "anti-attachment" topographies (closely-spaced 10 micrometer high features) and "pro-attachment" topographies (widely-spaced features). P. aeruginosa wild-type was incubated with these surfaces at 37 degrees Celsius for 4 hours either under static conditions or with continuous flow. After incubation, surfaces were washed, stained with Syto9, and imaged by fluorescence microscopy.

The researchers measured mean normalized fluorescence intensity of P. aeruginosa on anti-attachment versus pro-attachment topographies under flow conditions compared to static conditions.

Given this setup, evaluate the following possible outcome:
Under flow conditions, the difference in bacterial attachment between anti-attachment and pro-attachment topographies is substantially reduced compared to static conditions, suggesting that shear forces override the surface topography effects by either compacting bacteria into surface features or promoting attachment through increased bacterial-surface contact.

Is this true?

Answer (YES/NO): NO